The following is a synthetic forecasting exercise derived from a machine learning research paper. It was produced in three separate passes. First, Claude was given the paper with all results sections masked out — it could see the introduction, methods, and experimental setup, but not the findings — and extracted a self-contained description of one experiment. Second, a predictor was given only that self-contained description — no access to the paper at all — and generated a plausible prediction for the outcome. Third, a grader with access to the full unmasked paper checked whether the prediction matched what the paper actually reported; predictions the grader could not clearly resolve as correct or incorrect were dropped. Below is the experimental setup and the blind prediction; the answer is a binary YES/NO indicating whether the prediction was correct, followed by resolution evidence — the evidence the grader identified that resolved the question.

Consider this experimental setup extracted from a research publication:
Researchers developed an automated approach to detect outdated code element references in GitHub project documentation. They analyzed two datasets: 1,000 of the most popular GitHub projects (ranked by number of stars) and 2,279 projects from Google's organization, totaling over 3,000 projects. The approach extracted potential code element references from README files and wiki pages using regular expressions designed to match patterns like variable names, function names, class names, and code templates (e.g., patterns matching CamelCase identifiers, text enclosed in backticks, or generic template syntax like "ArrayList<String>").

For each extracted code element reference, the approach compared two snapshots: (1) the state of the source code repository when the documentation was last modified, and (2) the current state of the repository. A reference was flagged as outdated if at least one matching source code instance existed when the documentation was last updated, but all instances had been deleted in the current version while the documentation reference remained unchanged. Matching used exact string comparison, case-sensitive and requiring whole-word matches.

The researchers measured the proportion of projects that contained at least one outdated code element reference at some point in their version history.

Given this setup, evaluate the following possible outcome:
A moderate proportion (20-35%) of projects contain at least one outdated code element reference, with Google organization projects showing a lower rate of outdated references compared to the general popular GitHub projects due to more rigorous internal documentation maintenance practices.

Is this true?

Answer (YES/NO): NO